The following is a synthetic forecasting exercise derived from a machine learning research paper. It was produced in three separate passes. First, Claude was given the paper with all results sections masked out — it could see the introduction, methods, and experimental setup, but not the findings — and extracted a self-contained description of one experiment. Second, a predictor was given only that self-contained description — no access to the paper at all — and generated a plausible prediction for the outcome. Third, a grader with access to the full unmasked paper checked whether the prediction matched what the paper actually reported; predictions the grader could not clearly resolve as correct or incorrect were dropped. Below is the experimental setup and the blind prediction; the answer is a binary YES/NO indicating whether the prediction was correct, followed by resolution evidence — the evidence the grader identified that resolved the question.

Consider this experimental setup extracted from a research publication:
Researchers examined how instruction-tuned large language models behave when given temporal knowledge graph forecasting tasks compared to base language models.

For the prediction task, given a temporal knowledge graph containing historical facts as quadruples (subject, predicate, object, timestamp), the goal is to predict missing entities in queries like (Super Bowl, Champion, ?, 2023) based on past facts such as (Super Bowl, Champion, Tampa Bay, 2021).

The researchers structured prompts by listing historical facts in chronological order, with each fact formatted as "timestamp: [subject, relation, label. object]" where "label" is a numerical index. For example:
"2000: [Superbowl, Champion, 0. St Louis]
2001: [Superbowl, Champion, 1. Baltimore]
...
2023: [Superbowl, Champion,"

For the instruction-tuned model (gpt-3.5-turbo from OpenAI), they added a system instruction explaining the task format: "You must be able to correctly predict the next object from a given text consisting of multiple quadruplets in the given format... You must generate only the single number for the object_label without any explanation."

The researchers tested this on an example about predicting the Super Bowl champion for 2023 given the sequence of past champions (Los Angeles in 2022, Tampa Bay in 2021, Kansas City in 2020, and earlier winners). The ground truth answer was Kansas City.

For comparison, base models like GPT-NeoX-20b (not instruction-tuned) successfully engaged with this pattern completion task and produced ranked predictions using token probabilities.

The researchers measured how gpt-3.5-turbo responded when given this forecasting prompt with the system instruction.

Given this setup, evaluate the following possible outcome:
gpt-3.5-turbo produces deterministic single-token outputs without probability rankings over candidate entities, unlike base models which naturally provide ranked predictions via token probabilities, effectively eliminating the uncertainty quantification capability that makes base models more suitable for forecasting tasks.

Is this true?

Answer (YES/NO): YES